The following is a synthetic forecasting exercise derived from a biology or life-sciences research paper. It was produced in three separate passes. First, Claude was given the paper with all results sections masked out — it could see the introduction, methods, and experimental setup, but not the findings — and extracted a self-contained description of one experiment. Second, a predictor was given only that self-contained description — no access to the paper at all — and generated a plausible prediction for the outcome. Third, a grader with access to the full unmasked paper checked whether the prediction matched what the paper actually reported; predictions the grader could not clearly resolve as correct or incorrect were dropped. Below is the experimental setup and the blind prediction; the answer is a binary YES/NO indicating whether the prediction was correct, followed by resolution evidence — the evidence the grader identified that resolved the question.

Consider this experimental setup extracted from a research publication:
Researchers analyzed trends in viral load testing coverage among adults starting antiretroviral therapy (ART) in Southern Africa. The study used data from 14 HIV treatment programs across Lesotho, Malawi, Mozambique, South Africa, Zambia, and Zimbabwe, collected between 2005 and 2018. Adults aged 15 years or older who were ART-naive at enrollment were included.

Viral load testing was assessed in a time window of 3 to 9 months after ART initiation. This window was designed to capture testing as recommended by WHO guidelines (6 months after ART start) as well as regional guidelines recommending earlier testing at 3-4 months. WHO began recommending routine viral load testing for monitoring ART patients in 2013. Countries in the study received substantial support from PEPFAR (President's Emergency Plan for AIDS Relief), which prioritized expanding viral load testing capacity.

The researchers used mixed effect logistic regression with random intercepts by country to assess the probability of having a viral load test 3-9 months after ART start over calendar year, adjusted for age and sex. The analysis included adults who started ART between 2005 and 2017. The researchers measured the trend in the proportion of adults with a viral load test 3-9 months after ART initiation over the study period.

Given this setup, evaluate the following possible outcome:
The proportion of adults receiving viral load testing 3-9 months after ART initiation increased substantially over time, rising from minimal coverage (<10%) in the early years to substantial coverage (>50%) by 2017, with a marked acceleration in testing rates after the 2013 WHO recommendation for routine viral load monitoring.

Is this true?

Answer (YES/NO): NO